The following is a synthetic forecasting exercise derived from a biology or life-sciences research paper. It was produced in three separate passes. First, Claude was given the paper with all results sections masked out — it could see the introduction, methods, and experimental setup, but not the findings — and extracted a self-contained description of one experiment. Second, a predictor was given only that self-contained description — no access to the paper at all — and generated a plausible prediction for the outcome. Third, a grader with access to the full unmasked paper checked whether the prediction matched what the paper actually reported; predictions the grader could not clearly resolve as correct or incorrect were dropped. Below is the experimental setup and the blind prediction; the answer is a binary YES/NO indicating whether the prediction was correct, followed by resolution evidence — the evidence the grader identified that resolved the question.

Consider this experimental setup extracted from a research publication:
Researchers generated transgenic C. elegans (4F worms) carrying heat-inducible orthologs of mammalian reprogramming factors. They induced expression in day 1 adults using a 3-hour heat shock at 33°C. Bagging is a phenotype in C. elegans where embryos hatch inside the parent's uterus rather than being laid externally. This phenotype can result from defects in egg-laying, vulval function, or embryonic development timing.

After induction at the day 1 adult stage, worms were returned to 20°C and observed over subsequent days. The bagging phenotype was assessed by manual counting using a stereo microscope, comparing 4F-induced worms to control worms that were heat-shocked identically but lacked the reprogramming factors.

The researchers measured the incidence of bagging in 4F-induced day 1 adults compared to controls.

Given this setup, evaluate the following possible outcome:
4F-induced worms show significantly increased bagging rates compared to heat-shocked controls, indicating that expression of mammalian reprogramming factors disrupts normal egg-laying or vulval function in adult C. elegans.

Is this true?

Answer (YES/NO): YES